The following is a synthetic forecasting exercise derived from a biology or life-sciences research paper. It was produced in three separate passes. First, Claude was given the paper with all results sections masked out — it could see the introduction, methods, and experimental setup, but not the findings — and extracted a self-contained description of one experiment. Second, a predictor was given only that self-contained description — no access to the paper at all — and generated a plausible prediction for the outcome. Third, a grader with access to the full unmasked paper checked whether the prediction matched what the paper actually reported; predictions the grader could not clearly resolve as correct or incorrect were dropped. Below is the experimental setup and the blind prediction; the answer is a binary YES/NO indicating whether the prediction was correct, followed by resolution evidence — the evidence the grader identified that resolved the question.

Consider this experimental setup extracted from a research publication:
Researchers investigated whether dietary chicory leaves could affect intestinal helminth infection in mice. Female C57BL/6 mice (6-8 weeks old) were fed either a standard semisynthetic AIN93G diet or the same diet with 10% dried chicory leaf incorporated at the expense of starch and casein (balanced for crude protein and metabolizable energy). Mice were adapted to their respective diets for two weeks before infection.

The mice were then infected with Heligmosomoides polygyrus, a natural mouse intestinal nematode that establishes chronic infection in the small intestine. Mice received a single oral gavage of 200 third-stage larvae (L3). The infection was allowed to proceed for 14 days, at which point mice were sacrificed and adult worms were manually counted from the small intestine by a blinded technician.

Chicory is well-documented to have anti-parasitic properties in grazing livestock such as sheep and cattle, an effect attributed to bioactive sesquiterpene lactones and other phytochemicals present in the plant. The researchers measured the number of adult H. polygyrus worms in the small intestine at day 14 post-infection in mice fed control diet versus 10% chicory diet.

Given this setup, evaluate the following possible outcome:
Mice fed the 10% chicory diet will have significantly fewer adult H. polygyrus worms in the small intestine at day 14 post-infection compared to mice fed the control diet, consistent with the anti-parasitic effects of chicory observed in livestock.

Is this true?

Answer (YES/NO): NO